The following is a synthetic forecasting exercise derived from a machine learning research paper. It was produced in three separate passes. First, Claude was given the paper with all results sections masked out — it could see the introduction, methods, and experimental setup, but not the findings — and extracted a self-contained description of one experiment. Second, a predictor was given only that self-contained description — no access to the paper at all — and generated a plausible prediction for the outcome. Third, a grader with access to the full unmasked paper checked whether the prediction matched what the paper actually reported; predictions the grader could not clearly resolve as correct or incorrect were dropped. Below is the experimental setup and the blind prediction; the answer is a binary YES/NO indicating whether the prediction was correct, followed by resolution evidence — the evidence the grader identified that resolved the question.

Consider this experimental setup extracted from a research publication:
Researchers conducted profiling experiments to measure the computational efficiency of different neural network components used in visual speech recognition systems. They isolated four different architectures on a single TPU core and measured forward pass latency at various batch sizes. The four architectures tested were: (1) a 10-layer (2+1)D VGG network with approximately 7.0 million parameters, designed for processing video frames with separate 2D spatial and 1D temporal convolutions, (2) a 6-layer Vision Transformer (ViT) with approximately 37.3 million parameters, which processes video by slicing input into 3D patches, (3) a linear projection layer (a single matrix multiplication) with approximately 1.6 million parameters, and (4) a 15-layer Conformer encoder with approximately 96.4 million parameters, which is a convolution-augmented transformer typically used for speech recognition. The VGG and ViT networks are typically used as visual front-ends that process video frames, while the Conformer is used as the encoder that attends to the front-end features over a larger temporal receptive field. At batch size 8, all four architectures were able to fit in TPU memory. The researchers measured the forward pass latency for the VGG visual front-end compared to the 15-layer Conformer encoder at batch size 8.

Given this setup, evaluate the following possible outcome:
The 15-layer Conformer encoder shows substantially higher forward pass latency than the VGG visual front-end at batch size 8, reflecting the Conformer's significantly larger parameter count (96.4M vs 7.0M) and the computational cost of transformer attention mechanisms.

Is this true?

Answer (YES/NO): NO